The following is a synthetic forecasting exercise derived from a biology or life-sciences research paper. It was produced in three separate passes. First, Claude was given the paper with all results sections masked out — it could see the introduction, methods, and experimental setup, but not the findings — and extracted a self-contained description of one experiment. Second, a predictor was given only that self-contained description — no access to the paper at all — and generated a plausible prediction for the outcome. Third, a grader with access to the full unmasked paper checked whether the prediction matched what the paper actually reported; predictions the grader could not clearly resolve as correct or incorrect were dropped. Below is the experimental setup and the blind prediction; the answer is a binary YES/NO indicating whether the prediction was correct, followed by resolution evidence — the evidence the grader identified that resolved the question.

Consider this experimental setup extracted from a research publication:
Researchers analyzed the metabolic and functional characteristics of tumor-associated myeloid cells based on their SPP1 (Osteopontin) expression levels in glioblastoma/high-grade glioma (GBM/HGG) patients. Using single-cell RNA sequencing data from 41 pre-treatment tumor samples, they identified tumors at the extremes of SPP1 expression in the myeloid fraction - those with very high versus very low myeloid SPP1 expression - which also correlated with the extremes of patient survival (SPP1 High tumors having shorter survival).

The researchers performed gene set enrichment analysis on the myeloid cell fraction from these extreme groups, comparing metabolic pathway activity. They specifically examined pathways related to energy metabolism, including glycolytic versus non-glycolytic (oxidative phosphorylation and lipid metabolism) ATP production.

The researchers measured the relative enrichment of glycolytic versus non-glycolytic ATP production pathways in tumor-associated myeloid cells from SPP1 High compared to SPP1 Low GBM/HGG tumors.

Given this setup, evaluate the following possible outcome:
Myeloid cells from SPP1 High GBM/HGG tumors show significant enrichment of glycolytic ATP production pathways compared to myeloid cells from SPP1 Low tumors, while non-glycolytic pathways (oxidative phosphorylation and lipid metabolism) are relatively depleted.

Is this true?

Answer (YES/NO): NO